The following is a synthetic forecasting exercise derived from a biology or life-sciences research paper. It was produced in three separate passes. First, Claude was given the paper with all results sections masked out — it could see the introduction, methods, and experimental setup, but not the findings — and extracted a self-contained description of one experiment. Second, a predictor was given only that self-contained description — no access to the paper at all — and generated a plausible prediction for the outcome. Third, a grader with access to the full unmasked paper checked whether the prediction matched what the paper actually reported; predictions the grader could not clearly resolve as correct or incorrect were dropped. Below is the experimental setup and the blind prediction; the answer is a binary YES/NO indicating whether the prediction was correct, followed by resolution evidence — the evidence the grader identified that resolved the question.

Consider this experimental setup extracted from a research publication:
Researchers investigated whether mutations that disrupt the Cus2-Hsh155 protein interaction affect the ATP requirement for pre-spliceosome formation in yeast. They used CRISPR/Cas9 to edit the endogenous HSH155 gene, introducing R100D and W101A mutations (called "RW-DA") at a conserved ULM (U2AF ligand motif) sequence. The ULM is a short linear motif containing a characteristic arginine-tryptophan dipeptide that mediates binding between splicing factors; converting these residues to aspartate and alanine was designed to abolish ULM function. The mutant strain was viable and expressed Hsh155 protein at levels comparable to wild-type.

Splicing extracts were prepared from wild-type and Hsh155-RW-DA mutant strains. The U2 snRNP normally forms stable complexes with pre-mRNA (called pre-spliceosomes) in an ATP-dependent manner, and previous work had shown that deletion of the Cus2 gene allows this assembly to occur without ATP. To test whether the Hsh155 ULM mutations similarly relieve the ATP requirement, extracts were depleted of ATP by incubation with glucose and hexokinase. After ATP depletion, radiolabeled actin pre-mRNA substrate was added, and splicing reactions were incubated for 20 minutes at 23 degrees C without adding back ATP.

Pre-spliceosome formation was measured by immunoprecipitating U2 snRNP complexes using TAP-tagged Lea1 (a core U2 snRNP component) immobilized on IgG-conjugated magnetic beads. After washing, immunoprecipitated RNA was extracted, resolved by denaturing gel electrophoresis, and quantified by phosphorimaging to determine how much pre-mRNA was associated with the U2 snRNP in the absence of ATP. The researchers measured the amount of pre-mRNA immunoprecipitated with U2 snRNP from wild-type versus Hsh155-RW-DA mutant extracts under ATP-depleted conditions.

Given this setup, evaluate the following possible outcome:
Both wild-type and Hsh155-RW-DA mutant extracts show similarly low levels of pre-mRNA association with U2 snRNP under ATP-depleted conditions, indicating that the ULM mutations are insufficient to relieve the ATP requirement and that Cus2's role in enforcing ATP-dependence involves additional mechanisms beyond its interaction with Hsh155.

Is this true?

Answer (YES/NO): NO